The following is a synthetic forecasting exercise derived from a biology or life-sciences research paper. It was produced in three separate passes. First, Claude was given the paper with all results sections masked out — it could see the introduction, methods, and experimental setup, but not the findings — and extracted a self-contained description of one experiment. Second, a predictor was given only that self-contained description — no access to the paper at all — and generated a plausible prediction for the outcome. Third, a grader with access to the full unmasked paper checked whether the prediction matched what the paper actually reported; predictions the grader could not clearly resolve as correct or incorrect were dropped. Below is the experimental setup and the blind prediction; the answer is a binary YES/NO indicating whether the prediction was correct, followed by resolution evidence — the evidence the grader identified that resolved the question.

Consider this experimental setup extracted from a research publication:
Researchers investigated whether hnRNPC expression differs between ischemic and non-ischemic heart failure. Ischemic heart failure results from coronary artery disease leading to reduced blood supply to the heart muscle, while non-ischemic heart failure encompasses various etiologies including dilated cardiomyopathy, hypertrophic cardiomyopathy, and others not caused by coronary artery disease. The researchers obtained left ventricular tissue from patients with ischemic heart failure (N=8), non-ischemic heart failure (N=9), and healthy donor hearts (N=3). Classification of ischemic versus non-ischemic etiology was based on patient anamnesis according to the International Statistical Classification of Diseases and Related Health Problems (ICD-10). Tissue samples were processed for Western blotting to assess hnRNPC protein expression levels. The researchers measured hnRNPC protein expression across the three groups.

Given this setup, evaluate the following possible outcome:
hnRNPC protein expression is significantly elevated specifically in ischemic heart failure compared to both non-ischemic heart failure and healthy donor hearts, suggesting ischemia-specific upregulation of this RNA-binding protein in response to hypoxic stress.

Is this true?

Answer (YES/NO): NO